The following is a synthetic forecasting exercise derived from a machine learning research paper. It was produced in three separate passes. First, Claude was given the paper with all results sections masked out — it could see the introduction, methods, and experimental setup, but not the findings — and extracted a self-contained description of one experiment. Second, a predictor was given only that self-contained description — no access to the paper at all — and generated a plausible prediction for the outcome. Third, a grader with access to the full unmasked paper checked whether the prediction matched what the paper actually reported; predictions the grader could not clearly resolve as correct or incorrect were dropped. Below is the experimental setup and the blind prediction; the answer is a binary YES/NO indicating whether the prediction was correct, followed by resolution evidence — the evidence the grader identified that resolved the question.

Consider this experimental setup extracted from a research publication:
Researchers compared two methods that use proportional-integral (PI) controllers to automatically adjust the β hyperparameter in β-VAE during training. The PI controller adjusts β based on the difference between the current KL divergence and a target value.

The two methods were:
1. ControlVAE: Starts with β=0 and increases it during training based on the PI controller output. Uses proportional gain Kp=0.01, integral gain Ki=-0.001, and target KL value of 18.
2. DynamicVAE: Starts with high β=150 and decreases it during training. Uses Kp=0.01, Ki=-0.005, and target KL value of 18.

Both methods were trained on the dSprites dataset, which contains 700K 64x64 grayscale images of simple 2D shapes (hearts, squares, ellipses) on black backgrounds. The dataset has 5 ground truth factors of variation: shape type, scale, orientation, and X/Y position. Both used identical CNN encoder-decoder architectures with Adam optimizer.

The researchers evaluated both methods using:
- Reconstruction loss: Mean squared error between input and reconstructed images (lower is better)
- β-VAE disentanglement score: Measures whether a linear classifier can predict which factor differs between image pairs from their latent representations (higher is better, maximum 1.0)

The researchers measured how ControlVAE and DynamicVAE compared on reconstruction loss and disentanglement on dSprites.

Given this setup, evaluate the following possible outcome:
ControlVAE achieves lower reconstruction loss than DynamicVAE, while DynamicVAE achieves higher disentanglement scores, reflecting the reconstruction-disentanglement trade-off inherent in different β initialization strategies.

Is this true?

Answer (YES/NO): NO